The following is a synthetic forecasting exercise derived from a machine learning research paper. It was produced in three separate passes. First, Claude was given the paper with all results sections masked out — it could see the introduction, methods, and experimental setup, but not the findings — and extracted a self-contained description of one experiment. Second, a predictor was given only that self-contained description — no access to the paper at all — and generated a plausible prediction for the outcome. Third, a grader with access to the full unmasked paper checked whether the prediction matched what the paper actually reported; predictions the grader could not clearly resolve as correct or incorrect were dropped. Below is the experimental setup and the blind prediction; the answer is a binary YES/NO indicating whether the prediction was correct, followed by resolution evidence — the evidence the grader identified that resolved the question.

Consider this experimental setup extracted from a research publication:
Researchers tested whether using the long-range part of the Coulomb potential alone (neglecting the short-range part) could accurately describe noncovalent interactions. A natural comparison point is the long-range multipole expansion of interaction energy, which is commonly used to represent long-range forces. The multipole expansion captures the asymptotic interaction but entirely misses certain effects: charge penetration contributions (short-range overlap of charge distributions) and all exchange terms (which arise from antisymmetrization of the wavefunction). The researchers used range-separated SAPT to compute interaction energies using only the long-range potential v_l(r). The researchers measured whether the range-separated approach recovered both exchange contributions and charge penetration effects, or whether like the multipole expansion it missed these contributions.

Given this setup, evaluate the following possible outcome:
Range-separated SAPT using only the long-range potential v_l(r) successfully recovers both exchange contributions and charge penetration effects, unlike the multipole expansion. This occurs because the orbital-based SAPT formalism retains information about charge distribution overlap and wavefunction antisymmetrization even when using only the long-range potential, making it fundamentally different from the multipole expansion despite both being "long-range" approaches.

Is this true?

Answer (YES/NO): YES